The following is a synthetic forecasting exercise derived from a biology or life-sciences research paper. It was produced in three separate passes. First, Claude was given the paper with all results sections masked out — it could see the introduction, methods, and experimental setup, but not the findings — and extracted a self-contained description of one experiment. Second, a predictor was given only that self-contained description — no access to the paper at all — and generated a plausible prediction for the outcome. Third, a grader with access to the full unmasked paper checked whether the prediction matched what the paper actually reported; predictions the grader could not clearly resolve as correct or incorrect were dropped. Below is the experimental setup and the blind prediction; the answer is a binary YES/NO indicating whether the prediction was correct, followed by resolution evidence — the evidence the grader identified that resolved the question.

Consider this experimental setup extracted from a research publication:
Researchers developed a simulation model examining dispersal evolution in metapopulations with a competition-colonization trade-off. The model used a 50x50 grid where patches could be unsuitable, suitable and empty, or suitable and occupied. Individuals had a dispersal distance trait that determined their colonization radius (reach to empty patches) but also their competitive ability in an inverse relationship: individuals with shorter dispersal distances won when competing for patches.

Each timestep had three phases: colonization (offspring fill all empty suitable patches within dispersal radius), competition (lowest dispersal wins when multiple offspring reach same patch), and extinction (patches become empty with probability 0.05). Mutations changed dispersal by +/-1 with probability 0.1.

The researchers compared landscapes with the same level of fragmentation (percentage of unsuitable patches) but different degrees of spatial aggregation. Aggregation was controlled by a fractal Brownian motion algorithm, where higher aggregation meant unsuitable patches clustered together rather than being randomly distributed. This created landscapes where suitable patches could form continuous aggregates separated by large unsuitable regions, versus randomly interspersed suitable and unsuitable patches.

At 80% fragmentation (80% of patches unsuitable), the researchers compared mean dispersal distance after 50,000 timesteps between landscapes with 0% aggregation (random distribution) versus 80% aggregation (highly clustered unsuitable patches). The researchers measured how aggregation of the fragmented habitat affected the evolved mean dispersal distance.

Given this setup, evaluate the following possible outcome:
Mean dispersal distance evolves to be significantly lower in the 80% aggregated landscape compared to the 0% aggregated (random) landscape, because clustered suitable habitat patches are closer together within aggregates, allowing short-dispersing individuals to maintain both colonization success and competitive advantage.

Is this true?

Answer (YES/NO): YES